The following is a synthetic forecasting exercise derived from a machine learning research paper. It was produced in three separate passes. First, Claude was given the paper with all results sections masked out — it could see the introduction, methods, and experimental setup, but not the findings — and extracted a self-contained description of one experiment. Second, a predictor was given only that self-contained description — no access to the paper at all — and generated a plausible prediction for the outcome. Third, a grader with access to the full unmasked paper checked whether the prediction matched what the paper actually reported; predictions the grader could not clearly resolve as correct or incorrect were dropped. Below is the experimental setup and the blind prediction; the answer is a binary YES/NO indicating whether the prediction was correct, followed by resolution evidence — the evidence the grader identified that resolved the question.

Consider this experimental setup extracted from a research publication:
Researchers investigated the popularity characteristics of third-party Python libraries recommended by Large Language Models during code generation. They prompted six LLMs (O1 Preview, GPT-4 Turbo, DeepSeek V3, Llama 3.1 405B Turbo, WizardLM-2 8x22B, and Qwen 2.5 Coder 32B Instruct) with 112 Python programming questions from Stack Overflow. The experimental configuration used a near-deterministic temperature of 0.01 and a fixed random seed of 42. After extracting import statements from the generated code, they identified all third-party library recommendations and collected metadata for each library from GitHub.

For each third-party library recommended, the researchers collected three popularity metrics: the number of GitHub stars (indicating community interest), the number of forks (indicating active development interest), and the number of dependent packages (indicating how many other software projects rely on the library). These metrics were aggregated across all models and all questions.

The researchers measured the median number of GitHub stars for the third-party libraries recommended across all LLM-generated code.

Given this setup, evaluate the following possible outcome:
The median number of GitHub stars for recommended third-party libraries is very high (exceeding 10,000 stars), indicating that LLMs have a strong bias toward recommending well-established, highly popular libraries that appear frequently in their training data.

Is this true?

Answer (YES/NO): NO